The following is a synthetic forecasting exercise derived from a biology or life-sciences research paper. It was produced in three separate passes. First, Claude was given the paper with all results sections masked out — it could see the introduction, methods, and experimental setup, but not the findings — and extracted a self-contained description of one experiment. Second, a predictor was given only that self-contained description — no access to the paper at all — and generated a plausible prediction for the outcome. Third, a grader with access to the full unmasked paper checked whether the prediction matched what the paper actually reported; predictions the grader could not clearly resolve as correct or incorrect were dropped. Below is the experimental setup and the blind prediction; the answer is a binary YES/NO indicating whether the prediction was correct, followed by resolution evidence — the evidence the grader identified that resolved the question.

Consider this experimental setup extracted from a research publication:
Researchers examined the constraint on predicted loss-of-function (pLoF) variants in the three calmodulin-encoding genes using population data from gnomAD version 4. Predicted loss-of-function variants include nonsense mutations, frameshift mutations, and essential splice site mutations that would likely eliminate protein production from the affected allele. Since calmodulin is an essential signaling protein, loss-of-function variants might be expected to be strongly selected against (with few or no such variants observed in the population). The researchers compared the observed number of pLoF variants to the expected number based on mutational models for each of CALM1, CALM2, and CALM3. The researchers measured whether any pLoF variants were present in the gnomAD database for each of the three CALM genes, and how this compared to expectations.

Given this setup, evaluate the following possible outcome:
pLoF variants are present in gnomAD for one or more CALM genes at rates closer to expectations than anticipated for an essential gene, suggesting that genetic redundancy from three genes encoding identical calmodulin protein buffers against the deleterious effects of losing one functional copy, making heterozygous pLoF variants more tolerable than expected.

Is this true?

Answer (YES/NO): NO